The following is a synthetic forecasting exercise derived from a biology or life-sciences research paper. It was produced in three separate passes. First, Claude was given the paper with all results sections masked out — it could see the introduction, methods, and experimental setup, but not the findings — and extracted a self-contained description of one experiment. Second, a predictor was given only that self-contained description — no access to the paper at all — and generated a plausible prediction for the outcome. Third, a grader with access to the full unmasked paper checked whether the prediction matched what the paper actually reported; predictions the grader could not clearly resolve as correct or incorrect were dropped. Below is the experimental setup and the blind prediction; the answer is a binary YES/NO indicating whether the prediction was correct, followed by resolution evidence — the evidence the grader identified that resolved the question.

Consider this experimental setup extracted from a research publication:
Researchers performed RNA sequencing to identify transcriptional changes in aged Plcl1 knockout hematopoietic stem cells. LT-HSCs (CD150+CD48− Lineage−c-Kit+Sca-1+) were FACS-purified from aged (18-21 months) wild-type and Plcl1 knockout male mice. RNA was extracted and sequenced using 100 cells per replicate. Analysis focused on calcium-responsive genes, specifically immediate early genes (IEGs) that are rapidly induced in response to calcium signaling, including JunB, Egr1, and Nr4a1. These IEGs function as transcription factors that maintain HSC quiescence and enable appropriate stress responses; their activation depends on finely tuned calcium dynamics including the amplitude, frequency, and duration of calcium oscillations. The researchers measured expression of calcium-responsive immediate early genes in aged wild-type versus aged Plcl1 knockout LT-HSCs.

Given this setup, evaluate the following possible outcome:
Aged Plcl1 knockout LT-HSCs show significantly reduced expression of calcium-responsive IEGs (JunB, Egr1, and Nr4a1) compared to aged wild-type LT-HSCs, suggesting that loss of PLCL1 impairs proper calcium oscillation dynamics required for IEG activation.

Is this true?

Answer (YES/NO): YES